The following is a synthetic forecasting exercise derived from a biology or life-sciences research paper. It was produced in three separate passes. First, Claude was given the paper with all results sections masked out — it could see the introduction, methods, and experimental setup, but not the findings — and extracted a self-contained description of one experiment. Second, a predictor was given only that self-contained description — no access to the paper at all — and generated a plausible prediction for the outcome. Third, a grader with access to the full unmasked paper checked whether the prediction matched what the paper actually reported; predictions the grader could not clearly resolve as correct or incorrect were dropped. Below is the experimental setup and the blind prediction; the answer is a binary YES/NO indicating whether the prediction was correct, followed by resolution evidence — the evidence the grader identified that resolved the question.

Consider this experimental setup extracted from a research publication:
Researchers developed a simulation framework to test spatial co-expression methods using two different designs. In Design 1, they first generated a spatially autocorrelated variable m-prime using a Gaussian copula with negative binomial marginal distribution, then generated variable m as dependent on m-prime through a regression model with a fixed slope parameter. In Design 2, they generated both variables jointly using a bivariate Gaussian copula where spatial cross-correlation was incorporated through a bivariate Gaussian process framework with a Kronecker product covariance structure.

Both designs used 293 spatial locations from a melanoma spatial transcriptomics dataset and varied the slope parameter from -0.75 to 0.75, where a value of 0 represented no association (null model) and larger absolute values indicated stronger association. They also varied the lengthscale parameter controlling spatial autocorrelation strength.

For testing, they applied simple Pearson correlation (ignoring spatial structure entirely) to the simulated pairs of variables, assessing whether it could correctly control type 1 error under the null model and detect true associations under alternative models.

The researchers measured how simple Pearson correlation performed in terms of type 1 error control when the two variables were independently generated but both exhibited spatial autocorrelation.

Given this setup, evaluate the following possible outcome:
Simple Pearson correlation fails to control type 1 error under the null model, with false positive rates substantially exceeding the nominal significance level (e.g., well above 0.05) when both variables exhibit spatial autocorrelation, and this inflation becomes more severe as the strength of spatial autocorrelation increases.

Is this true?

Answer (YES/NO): YES